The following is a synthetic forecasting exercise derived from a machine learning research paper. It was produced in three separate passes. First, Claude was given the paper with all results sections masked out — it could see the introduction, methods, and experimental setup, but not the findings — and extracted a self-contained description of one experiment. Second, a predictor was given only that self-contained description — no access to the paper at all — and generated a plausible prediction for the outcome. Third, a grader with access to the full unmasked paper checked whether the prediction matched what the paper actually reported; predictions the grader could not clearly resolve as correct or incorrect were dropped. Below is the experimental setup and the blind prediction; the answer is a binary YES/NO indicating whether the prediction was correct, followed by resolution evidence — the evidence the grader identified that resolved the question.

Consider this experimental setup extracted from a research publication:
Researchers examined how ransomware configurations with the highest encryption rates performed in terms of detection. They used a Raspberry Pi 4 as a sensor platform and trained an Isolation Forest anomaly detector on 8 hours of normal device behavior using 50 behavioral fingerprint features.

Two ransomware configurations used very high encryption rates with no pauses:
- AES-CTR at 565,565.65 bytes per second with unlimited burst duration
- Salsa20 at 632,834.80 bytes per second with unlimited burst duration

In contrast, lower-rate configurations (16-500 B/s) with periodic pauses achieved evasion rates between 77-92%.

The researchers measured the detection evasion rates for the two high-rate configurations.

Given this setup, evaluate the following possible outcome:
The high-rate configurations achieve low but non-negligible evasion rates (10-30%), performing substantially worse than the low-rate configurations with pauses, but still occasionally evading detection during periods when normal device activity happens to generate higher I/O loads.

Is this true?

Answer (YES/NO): NO